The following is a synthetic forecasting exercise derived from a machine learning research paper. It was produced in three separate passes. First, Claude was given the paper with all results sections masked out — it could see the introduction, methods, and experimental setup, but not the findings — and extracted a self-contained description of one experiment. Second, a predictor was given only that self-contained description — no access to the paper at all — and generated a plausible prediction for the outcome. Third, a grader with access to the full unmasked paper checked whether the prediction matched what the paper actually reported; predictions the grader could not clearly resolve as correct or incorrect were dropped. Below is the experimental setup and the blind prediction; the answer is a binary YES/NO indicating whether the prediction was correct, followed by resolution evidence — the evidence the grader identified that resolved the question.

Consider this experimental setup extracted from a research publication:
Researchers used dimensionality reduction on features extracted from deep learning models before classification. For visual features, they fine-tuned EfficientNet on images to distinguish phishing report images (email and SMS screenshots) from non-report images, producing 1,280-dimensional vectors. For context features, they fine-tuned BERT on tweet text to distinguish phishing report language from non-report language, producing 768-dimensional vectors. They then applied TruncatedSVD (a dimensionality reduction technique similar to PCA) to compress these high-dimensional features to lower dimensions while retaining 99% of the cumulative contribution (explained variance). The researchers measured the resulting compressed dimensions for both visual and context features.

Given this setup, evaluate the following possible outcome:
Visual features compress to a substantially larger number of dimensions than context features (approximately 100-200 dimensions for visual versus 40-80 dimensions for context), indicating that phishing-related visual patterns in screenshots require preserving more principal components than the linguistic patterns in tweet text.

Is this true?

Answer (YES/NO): NO